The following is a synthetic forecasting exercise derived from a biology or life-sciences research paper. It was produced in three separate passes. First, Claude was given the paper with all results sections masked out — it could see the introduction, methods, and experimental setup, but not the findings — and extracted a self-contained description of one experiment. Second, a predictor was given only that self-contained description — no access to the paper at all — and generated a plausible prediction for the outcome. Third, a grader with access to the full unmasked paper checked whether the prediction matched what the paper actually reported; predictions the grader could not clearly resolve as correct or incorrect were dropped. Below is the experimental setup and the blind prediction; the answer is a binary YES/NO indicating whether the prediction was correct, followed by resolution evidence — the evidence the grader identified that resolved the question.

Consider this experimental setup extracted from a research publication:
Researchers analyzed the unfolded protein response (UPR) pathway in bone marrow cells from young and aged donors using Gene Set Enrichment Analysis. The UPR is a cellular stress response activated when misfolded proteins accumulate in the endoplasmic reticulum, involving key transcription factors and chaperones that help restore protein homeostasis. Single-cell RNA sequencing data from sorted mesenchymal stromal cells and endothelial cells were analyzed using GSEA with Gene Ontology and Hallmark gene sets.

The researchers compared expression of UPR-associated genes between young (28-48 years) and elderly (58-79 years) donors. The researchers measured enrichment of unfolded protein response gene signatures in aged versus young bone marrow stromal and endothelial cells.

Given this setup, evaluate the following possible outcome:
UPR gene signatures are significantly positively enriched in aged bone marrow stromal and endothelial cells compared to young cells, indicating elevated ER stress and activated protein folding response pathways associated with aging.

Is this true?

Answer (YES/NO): NO